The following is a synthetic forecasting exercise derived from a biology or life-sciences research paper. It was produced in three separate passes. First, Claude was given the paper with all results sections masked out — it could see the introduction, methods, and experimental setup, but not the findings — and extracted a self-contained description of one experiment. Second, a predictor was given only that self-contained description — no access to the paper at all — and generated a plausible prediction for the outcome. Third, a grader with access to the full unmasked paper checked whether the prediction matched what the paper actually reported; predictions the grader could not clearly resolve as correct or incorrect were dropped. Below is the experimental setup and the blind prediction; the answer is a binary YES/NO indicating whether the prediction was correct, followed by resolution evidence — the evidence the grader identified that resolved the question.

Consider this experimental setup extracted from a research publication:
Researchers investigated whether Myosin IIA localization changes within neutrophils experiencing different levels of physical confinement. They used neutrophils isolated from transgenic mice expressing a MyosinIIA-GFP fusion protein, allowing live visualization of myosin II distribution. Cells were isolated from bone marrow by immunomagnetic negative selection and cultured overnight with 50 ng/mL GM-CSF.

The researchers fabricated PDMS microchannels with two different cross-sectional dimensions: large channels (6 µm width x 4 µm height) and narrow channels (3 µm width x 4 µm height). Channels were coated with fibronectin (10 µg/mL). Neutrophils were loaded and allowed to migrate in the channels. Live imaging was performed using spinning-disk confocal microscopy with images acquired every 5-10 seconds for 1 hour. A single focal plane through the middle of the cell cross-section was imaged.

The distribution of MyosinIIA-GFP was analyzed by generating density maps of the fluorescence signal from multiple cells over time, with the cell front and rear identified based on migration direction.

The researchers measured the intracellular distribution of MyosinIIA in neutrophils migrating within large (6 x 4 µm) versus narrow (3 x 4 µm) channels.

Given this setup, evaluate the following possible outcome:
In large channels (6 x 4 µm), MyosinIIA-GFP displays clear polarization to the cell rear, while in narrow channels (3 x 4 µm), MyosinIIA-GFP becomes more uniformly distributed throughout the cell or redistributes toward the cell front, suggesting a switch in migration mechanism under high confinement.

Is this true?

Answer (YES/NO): NO